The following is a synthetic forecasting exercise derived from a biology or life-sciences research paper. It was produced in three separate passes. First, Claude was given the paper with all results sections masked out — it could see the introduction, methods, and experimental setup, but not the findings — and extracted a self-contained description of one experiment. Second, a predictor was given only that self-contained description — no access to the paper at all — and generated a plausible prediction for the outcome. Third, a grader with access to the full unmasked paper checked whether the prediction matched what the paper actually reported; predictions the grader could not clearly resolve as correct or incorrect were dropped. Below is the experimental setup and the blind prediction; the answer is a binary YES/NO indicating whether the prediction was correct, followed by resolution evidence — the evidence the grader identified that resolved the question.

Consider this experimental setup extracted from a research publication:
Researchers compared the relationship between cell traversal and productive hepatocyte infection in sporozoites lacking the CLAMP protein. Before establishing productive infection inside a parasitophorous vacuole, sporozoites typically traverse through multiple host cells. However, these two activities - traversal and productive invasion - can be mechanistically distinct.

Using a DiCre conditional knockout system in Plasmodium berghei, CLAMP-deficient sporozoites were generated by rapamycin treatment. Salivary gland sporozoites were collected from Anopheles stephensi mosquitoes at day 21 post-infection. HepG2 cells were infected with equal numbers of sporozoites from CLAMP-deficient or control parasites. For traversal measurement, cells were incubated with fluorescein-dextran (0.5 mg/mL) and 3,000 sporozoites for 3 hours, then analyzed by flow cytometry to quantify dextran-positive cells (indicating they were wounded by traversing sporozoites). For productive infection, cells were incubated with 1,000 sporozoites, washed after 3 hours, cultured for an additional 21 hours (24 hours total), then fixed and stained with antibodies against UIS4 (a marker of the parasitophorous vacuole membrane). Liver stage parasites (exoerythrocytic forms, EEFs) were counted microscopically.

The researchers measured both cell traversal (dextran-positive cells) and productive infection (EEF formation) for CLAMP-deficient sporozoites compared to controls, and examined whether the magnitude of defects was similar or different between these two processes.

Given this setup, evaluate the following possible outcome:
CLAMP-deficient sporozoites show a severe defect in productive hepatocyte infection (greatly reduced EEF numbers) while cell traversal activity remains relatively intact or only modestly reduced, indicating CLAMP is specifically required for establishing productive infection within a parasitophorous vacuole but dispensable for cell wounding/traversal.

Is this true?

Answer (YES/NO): NO